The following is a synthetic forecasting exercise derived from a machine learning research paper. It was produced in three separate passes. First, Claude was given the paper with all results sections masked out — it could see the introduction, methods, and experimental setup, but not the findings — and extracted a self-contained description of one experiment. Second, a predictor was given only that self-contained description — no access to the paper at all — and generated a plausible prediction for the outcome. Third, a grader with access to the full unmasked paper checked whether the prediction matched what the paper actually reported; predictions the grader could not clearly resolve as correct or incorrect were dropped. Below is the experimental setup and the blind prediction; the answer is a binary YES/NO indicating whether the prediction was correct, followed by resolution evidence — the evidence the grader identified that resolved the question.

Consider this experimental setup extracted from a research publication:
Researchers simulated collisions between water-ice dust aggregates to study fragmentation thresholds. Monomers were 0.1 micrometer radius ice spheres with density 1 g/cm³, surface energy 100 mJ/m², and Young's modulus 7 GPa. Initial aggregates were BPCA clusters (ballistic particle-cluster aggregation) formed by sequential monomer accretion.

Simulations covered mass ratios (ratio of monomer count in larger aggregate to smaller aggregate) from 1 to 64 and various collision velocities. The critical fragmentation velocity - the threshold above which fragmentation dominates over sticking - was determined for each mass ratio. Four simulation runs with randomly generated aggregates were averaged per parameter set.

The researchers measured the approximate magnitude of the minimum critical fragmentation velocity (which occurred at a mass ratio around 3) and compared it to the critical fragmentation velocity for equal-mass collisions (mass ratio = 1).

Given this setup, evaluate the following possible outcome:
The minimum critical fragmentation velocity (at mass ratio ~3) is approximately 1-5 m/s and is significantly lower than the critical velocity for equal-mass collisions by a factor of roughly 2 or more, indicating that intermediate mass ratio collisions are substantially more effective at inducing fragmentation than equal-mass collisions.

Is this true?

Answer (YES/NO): NO